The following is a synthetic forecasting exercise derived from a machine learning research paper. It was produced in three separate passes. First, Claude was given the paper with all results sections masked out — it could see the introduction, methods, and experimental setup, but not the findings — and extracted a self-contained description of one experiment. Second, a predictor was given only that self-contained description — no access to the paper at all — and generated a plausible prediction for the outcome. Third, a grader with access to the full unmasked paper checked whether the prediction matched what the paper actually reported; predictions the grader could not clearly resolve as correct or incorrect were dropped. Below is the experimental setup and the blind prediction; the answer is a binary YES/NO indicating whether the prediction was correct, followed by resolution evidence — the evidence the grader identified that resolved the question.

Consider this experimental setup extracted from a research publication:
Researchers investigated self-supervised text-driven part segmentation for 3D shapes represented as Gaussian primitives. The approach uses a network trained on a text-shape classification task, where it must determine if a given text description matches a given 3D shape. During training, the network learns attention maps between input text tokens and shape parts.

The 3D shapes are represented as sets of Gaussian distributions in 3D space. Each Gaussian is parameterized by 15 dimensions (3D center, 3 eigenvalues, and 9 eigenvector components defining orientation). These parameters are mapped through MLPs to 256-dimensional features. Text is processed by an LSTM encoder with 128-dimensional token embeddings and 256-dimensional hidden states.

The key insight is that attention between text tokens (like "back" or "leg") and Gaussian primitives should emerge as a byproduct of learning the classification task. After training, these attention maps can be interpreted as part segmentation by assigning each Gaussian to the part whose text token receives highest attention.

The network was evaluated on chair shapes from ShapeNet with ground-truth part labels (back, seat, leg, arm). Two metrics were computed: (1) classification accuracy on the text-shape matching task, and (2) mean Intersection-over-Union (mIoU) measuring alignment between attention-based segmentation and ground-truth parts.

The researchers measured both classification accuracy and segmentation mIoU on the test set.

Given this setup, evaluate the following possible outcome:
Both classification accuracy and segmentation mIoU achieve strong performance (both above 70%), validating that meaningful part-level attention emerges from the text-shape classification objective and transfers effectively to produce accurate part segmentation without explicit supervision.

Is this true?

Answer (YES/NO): NO